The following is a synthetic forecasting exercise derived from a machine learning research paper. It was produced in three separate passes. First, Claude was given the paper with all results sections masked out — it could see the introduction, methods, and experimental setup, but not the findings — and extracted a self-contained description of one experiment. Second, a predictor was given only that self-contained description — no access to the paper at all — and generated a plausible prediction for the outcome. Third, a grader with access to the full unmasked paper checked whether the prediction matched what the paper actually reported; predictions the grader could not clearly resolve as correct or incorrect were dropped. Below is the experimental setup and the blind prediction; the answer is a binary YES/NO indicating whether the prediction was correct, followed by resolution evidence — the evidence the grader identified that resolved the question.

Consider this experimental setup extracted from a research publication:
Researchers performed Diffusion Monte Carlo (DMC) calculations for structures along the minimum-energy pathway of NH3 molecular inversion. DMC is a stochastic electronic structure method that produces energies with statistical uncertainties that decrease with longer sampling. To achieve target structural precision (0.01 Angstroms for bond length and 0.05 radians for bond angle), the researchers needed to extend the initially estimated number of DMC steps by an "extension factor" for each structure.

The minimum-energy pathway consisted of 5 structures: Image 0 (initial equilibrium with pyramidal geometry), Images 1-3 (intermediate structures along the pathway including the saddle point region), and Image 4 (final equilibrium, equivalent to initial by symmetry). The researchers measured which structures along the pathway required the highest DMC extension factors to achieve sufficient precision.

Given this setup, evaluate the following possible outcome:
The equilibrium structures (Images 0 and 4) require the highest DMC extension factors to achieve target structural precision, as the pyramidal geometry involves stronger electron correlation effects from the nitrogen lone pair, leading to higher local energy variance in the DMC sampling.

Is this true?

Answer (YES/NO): NO